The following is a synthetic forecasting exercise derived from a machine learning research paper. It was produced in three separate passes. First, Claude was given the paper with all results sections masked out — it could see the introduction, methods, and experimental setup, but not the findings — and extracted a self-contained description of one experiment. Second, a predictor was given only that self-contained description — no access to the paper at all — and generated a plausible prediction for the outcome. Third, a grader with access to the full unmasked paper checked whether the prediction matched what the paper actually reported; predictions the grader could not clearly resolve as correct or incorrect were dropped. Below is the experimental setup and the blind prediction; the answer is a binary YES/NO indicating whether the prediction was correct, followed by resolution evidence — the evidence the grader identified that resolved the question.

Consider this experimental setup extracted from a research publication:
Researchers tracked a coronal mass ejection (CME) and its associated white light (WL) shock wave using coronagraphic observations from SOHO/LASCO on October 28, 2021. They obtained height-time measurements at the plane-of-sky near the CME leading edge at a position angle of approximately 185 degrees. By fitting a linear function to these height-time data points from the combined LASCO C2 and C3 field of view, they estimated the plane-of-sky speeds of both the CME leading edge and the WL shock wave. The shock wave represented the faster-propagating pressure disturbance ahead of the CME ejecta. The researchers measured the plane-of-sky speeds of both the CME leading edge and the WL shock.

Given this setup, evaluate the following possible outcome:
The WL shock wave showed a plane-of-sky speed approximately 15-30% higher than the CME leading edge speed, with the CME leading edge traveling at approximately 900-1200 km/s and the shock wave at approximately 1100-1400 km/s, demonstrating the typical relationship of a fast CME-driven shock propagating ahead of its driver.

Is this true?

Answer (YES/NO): NO